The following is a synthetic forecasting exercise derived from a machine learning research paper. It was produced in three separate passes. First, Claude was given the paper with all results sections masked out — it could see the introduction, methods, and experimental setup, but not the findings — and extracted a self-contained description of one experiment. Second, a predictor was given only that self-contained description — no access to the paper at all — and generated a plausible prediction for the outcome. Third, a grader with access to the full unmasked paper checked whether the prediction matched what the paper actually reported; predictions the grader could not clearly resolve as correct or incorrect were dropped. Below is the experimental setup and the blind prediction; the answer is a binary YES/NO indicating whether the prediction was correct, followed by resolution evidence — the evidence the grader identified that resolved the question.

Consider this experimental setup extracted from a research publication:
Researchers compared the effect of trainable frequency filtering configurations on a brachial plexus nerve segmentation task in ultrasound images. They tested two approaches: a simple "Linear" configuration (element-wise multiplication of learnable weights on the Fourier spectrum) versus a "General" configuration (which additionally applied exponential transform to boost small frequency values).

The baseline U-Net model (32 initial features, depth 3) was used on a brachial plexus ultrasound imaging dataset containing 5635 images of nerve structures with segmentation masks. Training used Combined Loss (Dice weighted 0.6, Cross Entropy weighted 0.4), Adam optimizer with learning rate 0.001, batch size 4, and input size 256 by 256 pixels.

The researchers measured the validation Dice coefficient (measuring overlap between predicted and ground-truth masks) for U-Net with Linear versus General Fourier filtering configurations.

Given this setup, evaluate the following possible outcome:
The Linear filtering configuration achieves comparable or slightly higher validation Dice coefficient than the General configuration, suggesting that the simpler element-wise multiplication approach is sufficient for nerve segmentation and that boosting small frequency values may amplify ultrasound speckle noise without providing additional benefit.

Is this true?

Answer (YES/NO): NO